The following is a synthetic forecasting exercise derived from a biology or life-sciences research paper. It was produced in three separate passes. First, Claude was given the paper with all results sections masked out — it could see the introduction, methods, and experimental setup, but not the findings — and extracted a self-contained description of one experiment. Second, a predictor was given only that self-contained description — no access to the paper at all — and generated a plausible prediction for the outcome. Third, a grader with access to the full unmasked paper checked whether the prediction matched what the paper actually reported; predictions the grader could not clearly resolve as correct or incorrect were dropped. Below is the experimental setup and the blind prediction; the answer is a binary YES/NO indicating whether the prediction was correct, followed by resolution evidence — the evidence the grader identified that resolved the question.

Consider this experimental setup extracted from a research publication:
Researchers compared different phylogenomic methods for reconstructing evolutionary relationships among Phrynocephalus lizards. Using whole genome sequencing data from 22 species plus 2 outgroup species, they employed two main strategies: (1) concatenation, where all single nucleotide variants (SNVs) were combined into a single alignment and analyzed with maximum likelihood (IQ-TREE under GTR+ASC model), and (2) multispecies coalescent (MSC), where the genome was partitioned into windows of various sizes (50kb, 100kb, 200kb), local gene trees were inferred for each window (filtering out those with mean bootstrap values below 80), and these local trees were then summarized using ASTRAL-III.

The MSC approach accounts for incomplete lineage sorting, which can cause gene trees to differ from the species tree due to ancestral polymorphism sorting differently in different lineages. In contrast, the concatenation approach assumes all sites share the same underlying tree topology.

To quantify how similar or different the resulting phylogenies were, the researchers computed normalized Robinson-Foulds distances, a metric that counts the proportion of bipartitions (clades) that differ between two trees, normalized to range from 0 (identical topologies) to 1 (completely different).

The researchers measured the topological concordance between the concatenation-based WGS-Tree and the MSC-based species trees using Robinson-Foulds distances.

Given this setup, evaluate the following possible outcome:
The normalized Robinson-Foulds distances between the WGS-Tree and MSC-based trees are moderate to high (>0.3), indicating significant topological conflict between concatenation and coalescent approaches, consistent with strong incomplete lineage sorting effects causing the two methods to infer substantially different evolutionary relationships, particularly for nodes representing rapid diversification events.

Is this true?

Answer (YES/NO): NO